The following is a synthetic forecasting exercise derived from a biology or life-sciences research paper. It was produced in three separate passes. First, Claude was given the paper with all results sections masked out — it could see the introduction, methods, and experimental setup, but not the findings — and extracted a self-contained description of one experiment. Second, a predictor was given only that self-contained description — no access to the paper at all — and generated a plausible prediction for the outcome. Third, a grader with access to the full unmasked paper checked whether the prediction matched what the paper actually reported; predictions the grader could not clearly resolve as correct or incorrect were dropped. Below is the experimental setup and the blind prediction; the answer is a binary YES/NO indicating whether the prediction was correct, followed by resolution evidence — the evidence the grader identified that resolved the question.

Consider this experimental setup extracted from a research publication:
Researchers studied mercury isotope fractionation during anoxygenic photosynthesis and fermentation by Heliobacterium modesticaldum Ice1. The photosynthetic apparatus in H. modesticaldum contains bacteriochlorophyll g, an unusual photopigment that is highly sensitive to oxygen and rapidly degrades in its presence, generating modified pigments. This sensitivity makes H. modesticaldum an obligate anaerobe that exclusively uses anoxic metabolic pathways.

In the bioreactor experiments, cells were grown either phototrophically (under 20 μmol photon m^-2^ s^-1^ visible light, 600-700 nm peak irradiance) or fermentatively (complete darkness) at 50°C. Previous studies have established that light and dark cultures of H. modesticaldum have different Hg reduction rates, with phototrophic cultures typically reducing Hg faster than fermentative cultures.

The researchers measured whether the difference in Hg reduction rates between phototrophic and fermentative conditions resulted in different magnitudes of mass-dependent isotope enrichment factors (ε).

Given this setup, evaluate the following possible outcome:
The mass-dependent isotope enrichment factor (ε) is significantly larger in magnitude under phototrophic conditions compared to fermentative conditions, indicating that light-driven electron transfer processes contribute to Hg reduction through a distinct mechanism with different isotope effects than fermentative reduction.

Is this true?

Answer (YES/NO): NO